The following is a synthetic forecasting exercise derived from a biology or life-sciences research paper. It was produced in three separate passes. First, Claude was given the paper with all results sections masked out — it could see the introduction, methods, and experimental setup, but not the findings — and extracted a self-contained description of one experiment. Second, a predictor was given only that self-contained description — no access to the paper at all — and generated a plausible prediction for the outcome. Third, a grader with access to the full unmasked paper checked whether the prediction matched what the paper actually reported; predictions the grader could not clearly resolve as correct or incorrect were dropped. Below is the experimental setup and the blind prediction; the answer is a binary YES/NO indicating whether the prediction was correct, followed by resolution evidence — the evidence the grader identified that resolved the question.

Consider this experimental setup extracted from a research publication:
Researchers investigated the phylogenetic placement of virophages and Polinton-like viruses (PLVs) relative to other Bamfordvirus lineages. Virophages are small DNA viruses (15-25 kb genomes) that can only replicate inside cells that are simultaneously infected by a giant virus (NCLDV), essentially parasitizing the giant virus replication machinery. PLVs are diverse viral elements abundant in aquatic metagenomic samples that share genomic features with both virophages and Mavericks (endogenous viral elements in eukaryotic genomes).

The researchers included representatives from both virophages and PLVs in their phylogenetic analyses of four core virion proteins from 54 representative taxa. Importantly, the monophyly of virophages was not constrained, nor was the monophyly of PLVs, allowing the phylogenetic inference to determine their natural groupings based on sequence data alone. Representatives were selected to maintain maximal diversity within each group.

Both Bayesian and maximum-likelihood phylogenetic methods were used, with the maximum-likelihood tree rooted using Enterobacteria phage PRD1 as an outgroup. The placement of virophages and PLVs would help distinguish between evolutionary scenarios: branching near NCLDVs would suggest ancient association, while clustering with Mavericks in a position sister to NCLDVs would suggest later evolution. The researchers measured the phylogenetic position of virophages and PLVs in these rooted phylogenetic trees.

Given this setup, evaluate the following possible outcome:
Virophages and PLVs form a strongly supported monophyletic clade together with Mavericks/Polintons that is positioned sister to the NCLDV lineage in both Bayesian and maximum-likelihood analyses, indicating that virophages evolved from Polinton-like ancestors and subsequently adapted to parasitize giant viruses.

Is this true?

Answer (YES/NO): NO